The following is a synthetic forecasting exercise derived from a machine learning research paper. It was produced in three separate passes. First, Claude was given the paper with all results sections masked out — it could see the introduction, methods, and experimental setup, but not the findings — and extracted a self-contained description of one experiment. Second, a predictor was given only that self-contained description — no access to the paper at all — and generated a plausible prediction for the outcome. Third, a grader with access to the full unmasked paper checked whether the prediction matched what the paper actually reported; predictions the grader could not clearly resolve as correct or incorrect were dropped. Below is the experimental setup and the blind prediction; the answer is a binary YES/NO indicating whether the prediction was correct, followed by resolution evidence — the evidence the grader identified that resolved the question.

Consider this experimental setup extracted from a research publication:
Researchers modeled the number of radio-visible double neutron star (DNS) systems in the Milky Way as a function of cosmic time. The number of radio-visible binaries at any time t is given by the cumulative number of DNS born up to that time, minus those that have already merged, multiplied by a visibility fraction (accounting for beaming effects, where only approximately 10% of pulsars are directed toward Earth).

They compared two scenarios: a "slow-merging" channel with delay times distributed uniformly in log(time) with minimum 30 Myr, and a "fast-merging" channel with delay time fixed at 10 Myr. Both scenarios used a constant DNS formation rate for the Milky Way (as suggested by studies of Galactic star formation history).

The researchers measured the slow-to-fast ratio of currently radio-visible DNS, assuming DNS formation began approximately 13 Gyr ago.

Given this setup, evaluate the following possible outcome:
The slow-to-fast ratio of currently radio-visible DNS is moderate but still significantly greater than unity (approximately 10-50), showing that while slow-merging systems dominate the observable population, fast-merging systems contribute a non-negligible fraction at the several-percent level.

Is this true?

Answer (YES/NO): NO